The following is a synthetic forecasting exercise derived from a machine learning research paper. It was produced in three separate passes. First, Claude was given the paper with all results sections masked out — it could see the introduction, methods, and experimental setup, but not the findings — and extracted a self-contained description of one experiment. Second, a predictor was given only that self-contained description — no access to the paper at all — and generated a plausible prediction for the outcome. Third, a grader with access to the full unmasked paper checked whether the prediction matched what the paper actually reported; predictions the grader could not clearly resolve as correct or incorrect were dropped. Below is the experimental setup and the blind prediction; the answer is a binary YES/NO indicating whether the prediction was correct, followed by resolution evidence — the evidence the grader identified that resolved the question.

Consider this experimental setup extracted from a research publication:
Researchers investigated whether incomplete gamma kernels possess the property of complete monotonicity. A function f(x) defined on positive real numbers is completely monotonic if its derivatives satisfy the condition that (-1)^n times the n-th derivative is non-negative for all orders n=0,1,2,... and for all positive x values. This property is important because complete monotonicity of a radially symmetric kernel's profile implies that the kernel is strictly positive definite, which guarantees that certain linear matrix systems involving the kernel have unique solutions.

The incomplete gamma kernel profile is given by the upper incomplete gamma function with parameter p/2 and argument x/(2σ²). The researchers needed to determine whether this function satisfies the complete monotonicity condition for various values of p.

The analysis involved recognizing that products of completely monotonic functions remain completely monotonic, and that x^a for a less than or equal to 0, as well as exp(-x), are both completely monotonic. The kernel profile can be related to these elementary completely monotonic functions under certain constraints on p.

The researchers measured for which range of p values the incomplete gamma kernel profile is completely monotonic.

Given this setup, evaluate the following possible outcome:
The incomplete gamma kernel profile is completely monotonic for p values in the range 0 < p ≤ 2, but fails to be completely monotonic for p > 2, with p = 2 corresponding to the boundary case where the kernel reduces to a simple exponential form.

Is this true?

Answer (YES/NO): YES